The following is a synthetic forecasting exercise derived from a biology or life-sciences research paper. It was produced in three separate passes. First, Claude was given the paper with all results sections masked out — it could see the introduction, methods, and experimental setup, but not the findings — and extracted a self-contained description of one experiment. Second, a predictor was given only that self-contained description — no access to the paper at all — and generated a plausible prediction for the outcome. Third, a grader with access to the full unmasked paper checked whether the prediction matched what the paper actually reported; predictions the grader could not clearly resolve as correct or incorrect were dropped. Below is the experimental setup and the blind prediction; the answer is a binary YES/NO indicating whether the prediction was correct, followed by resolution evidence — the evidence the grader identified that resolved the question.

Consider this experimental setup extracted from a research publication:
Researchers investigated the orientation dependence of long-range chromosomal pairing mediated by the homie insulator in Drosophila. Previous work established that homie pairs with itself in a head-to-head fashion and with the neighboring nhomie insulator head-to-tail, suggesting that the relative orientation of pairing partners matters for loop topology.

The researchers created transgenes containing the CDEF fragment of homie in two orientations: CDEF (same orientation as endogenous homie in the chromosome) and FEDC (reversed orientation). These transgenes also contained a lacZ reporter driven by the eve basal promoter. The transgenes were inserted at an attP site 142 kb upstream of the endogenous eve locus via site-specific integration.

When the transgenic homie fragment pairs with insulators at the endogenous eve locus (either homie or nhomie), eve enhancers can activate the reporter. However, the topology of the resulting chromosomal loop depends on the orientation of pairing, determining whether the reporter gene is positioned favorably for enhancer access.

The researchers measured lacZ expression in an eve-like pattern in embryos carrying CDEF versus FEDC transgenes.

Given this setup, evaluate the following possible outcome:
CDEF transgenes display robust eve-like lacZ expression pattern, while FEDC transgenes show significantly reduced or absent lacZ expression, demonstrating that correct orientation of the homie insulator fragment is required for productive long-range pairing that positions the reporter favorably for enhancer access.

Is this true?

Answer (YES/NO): YES